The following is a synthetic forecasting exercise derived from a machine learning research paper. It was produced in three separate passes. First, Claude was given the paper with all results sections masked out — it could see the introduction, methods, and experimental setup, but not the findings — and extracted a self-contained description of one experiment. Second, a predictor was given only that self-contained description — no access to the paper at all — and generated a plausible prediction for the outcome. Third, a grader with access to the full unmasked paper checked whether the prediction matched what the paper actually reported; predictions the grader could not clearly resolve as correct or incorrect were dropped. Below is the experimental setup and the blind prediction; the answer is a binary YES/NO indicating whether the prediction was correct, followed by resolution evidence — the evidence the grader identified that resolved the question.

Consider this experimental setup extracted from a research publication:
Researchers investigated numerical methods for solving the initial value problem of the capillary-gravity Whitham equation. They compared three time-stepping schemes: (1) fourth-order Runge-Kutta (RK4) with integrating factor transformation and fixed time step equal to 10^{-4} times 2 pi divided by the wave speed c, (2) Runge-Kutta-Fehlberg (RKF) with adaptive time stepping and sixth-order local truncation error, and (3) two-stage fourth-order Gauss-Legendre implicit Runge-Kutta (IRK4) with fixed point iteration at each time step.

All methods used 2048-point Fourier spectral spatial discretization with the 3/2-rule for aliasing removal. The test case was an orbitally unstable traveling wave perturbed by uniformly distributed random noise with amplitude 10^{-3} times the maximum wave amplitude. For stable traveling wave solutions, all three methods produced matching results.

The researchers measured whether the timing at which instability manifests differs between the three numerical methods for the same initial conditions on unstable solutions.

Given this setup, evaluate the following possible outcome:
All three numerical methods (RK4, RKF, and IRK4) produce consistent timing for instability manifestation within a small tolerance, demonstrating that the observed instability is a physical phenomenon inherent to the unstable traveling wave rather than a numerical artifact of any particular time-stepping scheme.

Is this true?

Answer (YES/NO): NO